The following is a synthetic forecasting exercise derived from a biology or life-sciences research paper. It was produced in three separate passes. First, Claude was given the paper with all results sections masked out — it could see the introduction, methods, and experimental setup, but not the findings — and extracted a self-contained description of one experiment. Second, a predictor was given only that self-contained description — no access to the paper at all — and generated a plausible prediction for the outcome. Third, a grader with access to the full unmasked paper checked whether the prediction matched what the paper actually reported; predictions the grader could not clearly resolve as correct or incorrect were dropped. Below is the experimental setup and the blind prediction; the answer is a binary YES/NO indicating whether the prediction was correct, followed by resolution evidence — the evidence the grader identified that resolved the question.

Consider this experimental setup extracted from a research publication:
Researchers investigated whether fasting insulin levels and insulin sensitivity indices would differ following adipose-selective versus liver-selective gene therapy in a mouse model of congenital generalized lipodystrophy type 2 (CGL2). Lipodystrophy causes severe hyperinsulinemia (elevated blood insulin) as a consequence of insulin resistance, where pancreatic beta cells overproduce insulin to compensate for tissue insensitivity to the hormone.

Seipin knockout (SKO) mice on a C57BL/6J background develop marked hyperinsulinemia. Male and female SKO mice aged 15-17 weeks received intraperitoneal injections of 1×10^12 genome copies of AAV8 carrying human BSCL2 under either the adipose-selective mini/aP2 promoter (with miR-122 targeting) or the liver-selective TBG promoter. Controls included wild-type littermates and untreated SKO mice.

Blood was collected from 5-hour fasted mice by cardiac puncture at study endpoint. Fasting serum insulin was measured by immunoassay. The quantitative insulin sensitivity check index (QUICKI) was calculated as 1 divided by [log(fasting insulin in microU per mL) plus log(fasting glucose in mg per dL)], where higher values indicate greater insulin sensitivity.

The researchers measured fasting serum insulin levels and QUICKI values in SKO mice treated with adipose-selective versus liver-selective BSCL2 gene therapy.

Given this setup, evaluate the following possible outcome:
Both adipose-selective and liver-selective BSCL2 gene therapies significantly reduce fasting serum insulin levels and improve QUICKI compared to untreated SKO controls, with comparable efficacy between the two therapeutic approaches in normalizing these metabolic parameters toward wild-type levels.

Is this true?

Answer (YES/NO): YES